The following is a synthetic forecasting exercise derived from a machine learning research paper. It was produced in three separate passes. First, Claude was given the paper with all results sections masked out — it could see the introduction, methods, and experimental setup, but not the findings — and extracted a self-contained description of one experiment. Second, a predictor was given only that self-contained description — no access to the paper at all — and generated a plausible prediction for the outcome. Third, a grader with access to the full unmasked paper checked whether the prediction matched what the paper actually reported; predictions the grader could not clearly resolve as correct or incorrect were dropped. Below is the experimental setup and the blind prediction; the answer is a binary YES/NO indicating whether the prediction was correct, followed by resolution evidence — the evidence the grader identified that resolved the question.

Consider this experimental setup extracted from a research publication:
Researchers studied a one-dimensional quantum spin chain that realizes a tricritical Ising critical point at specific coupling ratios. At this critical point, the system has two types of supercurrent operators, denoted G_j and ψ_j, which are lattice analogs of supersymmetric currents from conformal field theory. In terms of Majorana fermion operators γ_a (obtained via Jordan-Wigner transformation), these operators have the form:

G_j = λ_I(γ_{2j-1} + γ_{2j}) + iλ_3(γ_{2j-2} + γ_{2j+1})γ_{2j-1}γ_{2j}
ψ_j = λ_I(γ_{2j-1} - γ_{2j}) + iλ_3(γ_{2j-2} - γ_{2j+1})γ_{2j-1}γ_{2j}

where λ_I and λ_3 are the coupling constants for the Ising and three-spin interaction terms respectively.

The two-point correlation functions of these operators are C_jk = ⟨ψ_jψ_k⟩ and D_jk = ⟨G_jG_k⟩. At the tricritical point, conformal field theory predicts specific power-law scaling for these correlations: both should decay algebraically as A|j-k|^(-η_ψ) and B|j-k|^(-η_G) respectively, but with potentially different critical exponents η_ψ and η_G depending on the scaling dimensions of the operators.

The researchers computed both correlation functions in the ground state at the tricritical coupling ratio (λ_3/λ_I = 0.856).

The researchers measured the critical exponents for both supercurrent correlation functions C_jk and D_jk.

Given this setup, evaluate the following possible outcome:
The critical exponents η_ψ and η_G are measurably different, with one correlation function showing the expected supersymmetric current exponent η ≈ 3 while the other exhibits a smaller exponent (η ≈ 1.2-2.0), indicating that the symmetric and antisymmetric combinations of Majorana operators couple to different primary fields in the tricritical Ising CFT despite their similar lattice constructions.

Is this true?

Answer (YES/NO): YES